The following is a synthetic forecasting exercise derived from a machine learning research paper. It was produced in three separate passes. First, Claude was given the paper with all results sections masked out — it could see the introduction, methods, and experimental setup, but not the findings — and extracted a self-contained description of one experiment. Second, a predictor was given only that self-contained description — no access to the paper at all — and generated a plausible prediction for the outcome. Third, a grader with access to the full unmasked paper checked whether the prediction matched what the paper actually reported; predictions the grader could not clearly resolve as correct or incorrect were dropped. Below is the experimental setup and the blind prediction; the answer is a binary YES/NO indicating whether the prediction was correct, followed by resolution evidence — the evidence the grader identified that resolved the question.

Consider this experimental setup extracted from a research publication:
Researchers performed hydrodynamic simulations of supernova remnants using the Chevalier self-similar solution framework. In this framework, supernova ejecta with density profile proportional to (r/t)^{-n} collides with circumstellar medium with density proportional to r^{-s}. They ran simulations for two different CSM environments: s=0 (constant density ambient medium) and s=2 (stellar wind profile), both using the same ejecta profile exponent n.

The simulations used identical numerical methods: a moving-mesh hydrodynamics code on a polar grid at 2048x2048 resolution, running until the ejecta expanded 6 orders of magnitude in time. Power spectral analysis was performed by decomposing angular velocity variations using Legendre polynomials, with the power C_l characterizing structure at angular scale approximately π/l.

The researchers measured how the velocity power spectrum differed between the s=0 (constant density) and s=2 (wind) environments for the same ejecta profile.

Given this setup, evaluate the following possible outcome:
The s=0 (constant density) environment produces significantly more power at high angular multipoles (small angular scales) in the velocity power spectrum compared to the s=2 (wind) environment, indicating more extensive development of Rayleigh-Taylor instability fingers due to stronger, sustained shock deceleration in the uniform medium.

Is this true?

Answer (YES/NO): NO